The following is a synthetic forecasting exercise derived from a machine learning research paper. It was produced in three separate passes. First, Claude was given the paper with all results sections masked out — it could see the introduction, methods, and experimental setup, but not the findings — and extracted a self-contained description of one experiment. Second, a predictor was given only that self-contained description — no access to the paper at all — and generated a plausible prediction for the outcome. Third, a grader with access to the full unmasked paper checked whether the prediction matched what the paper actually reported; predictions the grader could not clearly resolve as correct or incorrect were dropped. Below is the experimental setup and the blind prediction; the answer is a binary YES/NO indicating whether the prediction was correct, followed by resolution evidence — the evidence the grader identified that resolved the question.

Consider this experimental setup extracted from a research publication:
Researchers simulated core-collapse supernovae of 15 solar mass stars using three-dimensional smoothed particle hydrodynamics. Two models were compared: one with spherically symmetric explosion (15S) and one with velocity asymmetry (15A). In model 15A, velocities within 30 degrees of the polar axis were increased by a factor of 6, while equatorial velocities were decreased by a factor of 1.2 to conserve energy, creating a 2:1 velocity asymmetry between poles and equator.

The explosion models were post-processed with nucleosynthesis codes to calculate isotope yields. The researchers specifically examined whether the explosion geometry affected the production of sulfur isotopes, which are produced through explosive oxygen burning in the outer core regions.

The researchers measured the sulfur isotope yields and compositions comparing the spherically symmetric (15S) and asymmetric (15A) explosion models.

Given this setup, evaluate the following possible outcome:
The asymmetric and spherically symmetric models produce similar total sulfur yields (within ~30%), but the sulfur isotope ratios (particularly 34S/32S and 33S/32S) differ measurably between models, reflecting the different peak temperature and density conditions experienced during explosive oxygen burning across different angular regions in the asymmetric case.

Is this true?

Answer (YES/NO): NO